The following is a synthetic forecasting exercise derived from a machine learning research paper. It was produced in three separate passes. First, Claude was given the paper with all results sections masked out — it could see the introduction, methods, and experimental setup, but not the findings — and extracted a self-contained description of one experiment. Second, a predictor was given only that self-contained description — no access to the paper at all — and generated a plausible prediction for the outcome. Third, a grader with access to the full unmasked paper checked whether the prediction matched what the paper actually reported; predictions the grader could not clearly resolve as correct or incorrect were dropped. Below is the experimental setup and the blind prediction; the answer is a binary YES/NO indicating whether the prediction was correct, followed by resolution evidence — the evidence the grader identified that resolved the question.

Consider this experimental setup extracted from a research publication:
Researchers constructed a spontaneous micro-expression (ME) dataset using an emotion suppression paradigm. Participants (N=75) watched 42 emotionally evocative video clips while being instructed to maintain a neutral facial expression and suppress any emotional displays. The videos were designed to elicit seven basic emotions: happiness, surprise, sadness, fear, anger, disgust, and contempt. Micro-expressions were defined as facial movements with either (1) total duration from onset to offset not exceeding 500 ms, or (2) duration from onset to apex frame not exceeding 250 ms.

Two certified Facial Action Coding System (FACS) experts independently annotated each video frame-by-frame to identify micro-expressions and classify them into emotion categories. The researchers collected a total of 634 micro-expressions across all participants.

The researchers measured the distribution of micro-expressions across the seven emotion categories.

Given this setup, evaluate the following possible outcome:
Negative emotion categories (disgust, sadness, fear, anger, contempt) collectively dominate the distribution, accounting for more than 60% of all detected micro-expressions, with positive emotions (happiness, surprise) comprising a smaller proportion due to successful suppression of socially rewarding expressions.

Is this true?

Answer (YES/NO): NO